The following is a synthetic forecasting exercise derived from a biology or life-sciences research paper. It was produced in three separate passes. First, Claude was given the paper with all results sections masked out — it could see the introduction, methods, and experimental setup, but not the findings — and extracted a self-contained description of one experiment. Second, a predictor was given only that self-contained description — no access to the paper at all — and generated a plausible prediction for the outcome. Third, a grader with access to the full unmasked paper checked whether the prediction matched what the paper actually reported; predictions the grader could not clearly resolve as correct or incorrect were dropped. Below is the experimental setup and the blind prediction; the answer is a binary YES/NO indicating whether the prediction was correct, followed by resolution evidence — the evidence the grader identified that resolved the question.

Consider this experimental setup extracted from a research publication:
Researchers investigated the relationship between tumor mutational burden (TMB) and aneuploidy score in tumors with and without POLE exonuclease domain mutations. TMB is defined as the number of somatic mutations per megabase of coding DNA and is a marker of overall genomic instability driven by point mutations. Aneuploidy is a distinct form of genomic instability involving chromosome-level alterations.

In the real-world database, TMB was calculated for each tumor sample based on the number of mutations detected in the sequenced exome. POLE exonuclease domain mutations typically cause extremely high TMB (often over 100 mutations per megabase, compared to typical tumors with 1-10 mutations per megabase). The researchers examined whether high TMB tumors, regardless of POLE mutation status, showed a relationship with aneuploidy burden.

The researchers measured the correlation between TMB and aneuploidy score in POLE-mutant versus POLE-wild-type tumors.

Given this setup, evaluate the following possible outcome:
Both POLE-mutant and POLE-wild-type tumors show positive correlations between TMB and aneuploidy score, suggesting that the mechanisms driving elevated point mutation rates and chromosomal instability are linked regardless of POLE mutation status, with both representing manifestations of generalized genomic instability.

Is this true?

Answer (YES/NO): NO